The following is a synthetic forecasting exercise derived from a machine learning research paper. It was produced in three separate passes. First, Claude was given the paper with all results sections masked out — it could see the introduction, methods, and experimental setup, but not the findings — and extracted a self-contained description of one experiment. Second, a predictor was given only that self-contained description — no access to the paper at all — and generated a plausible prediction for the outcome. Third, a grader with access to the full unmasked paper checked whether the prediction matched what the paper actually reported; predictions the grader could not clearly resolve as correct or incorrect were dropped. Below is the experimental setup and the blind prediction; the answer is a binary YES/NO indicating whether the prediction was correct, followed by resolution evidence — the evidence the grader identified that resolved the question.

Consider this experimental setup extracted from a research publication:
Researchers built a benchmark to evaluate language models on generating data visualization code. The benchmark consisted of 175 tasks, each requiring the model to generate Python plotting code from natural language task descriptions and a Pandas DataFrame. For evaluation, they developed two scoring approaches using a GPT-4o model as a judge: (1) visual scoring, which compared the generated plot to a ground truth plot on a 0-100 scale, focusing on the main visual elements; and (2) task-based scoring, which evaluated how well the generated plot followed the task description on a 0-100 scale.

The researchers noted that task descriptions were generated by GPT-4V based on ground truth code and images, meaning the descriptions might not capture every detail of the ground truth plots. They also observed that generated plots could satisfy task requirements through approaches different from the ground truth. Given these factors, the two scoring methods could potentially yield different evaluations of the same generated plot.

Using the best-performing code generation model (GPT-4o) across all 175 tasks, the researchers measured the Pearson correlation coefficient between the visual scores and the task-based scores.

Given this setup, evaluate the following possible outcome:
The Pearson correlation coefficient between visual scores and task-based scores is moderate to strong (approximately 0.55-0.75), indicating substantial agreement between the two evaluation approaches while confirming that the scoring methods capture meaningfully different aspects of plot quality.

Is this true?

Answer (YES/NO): YES